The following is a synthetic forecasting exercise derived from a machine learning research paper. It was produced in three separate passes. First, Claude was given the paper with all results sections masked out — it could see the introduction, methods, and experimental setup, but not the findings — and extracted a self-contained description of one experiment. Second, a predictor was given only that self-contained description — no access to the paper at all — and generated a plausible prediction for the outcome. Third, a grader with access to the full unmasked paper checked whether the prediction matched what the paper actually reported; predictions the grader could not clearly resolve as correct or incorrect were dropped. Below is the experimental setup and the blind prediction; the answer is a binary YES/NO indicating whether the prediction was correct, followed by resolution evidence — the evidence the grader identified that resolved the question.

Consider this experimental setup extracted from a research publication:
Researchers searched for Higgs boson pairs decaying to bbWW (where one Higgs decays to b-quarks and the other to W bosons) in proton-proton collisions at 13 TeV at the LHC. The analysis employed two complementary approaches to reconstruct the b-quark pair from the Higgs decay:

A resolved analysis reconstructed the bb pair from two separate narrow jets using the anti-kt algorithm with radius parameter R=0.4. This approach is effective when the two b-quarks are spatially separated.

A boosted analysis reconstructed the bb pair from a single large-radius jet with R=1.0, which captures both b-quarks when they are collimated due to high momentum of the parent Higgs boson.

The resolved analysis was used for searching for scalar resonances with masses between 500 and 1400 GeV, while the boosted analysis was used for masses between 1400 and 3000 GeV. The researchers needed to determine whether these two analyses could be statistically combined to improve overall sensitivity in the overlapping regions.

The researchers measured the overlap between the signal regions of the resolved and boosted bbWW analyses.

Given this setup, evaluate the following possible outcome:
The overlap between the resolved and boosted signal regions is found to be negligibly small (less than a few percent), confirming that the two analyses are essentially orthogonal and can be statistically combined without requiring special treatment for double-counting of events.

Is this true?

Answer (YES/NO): NO